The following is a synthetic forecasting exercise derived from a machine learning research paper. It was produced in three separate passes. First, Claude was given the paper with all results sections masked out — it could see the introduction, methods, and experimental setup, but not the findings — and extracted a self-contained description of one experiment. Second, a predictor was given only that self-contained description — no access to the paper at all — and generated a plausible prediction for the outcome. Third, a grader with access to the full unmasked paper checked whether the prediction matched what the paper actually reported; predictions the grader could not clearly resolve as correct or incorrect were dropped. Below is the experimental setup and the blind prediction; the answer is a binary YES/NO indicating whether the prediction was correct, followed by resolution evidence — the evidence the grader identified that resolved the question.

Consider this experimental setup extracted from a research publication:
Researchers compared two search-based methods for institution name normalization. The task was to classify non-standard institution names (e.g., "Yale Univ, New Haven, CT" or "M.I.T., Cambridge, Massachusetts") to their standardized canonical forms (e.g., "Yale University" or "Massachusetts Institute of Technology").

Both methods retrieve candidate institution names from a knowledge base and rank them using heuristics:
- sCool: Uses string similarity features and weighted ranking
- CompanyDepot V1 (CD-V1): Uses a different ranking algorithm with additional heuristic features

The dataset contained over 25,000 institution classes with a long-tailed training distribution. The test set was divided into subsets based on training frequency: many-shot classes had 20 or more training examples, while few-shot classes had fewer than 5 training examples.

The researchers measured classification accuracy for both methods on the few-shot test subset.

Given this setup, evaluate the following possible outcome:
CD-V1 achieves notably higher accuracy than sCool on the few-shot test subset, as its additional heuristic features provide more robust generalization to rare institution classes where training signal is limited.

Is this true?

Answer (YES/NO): YES